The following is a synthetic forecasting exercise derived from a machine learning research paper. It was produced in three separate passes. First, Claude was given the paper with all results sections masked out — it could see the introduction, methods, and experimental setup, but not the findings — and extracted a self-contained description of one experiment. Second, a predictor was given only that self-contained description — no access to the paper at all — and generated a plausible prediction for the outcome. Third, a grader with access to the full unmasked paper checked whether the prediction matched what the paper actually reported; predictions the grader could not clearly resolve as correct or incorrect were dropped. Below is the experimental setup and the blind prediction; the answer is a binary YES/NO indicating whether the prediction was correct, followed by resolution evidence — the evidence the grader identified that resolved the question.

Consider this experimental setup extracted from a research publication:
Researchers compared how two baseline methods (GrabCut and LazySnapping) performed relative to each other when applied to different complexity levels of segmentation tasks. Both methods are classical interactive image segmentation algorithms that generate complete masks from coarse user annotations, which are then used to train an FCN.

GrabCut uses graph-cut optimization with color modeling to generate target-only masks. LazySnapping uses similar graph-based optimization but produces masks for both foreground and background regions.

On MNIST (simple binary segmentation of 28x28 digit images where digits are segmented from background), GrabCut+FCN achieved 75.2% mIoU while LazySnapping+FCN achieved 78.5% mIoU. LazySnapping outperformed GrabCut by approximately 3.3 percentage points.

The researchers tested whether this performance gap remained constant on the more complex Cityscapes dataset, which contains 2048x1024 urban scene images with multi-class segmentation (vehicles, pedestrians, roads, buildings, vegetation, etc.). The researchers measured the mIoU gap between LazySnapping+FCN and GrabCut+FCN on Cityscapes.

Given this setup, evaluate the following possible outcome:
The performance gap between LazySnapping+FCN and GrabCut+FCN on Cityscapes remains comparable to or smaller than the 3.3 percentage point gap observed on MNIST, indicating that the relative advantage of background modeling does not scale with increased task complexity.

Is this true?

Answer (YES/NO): NO